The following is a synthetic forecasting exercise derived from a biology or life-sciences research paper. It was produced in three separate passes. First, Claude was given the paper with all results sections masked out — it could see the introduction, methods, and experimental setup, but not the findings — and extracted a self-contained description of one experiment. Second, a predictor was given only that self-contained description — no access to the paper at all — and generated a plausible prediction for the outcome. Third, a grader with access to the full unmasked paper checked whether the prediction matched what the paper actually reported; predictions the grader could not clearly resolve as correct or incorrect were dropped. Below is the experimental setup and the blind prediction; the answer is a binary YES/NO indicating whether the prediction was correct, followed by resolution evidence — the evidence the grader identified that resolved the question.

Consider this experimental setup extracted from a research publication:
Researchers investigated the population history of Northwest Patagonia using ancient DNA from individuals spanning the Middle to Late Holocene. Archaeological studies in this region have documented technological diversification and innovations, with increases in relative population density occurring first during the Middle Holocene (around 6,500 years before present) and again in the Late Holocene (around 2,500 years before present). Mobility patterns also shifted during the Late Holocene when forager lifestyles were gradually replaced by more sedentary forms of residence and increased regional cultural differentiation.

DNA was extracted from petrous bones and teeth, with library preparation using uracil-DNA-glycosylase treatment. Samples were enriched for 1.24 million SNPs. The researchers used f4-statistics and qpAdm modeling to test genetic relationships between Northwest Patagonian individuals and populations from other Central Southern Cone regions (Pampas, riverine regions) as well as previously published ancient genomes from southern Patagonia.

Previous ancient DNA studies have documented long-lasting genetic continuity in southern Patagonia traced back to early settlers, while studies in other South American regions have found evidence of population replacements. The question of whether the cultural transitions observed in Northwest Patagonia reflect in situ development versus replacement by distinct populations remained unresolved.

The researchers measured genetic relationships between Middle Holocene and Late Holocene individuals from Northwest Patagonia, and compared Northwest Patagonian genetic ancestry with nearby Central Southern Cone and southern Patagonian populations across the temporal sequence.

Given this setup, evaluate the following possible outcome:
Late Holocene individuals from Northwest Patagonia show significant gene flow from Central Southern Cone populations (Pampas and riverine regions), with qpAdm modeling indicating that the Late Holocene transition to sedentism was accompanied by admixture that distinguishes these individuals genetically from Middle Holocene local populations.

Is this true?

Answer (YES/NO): NO